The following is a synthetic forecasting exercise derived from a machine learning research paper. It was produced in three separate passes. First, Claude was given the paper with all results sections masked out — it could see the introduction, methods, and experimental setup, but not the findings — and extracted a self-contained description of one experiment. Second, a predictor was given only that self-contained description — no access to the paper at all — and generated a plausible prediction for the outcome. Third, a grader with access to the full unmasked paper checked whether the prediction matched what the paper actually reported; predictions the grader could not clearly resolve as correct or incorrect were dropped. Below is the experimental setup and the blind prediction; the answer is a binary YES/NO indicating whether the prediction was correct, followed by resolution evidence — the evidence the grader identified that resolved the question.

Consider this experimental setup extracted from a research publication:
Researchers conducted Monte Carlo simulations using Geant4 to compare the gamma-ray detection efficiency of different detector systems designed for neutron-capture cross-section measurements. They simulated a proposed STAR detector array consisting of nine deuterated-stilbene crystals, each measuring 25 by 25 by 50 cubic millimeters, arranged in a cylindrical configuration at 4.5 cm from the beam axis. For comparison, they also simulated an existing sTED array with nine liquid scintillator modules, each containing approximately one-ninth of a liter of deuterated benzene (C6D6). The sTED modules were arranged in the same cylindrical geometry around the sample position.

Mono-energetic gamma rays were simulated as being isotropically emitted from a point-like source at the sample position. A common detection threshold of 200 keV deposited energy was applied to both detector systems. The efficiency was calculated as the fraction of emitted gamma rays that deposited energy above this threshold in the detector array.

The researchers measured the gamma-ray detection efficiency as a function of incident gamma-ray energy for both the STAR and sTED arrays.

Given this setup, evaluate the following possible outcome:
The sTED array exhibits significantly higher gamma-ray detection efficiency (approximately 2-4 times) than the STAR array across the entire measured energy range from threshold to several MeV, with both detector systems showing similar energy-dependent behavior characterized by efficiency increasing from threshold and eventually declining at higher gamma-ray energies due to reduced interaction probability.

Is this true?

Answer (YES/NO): NO